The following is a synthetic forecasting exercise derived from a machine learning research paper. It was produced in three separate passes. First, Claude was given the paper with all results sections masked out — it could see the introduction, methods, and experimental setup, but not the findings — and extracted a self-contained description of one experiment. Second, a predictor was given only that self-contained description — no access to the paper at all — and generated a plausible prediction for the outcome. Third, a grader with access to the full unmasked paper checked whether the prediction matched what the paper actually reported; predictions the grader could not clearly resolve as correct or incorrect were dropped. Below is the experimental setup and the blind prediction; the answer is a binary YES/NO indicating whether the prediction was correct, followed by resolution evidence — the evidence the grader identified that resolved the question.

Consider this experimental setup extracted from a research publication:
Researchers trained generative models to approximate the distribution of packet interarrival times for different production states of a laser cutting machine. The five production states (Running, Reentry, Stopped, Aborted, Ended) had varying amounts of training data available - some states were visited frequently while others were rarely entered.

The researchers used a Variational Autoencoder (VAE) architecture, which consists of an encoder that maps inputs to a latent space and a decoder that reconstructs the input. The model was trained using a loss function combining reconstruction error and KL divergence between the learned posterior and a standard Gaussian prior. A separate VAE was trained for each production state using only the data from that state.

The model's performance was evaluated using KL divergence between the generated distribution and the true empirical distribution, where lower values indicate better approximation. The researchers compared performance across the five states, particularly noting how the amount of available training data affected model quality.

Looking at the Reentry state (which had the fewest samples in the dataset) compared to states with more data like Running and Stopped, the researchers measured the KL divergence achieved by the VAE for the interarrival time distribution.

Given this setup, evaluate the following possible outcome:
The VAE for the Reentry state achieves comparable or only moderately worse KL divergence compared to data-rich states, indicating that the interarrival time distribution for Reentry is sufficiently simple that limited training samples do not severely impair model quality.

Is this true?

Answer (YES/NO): NO